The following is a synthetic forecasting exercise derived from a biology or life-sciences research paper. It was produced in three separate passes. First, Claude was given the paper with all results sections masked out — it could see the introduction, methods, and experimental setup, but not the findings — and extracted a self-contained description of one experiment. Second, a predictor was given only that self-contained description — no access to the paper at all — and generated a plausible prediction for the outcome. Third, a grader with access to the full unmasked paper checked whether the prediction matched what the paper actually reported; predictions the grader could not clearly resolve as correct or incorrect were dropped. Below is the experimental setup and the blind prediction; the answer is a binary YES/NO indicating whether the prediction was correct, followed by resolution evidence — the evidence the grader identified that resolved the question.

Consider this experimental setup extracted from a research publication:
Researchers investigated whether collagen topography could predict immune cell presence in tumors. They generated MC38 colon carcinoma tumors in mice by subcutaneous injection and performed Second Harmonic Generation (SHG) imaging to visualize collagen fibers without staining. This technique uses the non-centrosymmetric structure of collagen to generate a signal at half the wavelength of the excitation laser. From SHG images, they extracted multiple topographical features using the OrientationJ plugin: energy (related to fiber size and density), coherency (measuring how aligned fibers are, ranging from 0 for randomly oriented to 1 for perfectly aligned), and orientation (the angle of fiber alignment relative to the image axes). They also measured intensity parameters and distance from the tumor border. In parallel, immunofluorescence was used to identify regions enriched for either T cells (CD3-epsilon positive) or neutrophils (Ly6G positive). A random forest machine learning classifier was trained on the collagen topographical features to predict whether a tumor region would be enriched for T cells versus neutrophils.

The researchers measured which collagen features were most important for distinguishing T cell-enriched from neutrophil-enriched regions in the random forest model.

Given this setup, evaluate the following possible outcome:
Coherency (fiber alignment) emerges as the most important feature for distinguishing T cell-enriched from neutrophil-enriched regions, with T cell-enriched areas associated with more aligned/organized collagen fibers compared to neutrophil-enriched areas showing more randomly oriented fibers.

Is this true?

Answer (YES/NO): NO